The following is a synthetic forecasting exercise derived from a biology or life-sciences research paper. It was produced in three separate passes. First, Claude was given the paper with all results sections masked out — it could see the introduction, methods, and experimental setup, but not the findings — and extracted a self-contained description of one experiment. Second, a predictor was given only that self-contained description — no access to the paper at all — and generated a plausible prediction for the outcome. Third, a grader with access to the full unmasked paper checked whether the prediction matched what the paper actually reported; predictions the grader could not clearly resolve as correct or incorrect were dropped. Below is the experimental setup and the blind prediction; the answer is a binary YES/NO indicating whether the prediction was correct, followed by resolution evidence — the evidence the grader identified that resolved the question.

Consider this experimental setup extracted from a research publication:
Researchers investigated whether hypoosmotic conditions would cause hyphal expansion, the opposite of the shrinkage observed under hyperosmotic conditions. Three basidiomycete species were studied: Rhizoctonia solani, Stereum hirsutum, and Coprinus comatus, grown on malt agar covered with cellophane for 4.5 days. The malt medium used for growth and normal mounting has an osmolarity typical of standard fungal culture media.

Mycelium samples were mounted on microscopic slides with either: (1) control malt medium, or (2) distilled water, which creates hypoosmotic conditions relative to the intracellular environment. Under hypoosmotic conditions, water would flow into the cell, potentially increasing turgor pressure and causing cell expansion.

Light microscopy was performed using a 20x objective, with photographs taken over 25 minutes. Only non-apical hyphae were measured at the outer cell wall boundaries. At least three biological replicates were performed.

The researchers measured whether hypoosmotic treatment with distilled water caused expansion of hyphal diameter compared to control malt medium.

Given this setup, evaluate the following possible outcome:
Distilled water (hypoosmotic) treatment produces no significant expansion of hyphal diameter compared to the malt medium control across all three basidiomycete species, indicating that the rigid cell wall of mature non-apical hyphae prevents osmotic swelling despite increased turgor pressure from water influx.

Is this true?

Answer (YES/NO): NO